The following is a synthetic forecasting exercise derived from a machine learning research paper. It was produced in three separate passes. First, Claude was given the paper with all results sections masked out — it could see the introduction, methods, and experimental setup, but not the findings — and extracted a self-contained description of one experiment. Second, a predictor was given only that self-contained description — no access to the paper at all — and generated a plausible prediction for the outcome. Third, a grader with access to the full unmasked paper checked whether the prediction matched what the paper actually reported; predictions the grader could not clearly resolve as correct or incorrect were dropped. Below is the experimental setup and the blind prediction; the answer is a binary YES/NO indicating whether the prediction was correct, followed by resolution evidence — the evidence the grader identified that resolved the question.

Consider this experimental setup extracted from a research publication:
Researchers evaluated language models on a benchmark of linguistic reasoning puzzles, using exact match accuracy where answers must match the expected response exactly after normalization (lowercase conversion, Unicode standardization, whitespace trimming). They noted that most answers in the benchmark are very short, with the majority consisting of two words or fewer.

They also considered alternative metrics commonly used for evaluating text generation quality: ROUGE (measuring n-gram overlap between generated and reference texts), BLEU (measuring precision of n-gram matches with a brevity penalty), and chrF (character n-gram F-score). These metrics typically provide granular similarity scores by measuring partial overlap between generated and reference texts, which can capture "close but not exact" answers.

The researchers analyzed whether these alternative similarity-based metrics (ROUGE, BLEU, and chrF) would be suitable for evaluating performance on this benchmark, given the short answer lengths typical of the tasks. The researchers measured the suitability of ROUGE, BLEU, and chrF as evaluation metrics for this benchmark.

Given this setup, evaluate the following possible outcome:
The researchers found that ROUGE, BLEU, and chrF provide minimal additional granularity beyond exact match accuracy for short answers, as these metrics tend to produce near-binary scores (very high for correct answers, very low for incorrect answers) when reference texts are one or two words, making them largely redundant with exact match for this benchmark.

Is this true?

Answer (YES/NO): NO